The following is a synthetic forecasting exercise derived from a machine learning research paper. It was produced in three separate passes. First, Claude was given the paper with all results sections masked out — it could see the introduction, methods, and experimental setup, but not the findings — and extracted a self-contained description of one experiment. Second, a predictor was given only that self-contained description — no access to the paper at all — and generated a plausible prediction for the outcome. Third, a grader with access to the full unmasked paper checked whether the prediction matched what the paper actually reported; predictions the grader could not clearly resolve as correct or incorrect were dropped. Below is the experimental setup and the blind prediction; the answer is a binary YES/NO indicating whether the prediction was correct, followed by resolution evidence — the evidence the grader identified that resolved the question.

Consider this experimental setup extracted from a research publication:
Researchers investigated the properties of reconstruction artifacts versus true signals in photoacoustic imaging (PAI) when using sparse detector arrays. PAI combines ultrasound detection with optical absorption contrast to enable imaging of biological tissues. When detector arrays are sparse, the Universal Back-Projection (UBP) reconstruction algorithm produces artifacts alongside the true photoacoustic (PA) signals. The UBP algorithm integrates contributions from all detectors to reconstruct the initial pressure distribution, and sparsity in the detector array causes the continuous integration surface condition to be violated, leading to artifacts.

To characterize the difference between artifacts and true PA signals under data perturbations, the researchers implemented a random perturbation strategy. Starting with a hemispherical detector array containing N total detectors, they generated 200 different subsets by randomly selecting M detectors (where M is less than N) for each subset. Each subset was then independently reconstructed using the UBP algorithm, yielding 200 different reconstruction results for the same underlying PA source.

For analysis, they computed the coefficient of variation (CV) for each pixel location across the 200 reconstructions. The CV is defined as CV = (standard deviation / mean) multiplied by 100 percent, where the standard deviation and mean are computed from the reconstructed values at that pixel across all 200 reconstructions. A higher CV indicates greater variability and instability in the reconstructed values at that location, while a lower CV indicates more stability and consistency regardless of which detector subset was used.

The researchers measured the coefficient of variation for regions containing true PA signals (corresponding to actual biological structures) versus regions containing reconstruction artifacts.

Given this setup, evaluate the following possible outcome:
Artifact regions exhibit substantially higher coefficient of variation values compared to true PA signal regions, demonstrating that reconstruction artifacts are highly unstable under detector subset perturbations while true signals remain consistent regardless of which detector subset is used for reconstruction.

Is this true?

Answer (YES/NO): YES